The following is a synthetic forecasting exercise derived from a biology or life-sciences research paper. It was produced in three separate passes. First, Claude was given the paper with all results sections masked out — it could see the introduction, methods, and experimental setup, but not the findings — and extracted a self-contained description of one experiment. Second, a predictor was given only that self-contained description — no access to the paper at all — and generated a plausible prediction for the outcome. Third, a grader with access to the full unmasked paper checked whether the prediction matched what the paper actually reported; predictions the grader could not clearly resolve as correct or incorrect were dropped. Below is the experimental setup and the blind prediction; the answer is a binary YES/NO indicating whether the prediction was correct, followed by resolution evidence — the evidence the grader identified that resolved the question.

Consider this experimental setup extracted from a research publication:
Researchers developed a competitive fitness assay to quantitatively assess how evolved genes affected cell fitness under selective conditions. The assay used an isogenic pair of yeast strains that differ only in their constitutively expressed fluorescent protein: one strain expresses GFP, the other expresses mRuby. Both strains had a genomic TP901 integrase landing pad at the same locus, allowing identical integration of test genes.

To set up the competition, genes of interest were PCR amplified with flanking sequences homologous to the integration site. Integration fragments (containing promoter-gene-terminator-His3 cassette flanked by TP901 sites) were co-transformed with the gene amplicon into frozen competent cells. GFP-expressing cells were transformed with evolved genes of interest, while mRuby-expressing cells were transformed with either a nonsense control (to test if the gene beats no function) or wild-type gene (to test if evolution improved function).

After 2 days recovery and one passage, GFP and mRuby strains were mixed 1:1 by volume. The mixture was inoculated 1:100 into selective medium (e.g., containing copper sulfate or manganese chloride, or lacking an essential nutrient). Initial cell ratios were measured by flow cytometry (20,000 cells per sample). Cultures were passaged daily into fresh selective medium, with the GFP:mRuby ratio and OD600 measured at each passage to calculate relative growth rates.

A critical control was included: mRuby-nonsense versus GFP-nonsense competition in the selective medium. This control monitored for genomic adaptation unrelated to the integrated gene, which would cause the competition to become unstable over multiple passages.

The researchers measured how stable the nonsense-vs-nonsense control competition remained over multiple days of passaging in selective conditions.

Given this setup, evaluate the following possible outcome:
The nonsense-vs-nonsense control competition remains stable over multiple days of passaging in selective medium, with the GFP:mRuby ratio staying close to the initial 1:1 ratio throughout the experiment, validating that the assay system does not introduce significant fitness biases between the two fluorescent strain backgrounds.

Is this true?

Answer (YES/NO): NO